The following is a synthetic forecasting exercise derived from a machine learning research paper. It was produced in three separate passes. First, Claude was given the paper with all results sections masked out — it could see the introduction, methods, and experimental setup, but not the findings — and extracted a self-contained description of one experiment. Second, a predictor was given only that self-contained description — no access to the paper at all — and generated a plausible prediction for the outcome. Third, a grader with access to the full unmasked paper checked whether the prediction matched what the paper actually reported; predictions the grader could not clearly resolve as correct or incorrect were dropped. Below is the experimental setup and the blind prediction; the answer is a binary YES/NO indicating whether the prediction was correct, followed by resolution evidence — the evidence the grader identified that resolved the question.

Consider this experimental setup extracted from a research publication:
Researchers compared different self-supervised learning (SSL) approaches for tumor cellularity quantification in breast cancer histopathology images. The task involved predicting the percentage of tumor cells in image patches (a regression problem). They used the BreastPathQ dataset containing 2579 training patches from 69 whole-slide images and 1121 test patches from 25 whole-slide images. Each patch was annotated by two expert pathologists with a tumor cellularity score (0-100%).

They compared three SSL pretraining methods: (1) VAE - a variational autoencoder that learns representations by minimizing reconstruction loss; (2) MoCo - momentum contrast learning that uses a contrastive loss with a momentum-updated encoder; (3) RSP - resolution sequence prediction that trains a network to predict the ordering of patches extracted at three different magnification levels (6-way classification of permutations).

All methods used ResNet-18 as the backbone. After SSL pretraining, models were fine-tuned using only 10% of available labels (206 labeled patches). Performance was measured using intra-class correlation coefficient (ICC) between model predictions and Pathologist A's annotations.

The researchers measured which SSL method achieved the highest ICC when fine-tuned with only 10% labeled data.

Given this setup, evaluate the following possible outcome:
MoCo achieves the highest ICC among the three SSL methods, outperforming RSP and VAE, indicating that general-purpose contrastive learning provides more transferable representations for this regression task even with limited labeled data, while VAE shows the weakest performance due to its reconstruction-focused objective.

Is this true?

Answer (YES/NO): NO